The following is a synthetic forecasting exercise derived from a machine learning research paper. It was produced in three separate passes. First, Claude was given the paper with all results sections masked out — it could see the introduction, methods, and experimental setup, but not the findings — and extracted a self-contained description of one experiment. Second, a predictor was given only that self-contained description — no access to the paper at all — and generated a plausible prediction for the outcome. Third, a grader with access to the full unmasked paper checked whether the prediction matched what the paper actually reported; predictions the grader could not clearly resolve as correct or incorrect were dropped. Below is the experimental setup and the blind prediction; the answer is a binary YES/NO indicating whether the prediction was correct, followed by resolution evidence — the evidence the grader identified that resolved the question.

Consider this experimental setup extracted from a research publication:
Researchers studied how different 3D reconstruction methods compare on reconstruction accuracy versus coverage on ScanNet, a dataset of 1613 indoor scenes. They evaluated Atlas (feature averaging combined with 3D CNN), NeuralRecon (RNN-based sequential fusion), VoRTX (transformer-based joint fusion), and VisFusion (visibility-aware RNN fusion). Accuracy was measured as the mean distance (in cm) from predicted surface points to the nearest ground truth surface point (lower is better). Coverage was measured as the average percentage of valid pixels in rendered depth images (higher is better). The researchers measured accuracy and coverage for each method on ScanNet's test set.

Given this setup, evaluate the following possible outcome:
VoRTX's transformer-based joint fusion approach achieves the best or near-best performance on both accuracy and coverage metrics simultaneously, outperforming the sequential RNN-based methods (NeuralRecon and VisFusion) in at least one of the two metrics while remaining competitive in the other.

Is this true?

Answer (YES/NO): NO